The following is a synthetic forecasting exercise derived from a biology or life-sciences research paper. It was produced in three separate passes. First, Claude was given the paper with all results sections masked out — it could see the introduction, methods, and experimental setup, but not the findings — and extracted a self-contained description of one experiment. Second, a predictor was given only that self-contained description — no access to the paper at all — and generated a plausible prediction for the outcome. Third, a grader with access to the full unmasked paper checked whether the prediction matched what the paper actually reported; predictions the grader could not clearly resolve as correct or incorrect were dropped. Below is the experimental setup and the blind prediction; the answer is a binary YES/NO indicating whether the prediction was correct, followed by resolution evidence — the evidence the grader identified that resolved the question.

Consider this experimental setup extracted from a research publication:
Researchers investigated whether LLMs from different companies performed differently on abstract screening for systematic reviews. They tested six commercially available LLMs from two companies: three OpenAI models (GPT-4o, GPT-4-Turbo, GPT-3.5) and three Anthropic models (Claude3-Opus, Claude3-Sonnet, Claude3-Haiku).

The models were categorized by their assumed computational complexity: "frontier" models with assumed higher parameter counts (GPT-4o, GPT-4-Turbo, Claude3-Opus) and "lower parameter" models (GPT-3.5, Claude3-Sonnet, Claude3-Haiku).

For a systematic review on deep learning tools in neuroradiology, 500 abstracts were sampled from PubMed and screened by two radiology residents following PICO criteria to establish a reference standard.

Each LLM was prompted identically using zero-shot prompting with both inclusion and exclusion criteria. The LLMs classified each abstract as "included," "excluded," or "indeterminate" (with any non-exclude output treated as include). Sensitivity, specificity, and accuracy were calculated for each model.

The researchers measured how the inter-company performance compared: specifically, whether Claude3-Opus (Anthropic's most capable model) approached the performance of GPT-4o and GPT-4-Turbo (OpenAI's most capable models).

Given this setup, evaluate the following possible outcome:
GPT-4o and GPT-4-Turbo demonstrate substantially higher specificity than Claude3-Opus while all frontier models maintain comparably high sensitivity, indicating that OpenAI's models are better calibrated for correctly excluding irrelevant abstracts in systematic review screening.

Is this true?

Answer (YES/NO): NO